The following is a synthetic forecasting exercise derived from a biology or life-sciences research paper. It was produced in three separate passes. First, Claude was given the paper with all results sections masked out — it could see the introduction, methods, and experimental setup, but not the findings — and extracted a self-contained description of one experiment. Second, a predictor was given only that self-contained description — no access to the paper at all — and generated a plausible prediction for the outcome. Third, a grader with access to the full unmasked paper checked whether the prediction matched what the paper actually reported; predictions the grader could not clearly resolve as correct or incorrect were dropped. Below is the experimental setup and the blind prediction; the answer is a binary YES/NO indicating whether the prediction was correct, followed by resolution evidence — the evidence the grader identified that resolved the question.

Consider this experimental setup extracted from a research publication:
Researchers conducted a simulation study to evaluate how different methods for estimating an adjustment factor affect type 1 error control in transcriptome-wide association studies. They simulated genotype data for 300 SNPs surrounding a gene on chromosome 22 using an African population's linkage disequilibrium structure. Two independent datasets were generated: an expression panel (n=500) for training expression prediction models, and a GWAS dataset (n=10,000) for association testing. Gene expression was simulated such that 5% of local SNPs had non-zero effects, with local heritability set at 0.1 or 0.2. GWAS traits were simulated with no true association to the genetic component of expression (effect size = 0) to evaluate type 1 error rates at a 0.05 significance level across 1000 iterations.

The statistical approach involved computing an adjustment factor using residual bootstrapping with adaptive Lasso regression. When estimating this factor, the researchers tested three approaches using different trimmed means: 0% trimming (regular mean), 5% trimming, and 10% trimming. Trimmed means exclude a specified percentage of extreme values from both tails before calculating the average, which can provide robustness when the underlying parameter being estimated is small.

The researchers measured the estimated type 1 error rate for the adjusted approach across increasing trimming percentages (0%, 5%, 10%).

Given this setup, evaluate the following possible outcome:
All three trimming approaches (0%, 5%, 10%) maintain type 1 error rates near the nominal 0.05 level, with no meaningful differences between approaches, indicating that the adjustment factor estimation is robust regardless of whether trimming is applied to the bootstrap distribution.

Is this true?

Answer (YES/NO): NO